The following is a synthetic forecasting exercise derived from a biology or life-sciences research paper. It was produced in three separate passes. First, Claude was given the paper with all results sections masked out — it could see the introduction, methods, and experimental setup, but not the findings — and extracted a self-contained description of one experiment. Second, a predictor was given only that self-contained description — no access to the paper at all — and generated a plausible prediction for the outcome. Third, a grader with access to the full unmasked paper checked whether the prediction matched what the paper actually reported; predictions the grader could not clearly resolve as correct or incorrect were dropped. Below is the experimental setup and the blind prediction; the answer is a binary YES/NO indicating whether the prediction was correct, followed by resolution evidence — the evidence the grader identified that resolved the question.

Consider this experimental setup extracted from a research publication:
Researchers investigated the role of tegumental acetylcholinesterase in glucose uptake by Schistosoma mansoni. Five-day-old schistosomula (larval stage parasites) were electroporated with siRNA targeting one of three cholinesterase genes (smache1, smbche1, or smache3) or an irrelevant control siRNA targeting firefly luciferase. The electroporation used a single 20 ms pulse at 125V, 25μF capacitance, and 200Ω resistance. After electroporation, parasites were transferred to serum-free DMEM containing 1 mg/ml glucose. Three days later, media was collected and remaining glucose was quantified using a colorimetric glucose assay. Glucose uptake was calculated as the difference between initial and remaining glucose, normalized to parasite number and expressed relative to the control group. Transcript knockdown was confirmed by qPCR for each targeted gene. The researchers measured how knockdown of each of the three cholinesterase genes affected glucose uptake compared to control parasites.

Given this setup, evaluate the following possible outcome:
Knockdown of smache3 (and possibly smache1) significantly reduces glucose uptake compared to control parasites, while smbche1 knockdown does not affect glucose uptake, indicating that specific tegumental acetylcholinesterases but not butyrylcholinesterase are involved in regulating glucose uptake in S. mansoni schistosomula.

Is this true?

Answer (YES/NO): YES